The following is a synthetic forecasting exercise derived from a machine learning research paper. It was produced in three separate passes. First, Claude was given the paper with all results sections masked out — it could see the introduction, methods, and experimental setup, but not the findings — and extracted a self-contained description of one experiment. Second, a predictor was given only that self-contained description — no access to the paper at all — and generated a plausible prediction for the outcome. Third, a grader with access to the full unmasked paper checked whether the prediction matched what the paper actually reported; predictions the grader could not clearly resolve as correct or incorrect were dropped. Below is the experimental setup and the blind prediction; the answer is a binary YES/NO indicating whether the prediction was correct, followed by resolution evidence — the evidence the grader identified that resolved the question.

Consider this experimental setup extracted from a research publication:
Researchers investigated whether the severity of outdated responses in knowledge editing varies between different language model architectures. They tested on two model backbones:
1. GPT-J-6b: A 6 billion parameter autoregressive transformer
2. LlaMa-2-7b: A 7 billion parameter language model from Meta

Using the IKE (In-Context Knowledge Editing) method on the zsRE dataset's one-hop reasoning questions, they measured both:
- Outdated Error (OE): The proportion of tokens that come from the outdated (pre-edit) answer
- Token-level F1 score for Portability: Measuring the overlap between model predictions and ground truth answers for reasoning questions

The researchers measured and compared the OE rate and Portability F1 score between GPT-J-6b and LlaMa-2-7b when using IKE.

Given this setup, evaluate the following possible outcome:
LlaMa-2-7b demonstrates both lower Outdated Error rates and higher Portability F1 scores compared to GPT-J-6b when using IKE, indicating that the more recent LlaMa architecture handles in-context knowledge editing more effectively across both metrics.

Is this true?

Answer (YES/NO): YES